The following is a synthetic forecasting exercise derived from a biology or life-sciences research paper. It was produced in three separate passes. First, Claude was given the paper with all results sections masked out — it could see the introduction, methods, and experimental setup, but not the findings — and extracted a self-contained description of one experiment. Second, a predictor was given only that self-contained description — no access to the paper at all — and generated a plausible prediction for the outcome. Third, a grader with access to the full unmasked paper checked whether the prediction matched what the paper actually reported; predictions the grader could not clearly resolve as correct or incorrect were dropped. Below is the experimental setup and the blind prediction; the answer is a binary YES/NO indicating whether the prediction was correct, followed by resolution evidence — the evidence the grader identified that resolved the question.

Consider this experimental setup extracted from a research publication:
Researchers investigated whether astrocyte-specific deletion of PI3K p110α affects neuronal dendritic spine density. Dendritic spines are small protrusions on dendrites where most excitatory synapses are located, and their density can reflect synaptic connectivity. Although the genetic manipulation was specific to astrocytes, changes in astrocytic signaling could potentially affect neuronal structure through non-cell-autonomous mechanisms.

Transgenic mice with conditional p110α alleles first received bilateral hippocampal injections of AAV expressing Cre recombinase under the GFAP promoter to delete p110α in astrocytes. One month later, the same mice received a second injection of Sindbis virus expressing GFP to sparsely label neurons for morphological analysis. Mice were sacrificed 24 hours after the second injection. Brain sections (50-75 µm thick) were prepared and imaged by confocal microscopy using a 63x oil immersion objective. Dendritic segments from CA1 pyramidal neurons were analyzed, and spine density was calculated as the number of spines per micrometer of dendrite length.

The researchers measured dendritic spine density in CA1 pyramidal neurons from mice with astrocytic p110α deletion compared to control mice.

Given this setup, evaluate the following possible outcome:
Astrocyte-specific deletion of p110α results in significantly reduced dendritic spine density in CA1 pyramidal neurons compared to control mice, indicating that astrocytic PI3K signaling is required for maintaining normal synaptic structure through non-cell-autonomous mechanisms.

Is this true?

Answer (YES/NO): YES